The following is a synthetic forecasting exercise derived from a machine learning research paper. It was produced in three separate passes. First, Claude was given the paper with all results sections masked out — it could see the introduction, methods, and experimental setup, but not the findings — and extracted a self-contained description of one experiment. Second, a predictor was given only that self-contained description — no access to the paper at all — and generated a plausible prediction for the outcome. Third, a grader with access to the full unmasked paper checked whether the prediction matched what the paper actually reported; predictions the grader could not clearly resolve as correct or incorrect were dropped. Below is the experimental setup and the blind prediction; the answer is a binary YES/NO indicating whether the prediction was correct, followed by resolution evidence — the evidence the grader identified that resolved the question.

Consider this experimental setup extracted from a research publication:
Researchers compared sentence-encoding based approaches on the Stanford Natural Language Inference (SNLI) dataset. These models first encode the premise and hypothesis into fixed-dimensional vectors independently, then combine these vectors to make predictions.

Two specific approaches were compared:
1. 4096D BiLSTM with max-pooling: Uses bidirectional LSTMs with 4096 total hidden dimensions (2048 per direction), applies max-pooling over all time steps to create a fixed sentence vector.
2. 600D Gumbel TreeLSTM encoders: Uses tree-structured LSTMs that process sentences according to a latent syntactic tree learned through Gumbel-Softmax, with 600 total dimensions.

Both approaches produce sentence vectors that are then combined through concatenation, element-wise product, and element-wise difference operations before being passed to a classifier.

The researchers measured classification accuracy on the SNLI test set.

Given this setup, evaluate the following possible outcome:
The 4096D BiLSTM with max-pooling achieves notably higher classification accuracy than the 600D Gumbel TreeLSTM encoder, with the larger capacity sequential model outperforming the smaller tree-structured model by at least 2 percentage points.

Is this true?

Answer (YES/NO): NO